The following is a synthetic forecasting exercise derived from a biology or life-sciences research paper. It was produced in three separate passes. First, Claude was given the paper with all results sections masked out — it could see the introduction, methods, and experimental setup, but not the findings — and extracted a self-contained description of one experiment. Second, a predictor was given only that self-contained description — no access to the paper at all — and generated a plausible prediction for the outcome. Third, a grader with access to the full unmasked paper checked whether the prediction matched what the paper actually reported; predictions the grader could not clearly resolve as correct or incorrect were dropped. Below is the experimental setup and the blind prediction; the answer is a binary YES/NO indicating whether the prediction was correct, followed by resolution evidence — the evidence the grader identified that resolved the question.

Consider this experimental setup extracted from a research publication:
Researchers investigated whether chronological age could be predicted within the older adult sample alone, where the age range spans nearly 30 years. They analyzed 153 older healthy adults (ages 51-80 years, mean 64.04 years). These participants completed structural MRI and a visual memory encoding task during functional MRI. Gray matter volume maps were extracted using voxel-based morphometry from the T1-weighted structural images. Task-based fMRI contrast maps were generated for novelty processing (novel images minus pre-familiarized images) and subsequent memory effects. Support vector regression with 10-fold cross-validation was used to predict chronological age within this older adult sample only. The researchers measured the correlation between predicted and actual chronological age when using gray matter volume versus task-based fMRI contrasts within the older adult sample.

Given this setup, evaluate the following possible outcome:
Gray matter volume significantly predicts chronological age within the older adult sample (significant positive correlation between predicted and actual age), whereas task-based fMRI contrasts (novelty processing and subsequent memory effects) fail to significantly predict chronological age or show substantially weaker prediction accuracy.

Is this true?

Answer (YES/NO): YES